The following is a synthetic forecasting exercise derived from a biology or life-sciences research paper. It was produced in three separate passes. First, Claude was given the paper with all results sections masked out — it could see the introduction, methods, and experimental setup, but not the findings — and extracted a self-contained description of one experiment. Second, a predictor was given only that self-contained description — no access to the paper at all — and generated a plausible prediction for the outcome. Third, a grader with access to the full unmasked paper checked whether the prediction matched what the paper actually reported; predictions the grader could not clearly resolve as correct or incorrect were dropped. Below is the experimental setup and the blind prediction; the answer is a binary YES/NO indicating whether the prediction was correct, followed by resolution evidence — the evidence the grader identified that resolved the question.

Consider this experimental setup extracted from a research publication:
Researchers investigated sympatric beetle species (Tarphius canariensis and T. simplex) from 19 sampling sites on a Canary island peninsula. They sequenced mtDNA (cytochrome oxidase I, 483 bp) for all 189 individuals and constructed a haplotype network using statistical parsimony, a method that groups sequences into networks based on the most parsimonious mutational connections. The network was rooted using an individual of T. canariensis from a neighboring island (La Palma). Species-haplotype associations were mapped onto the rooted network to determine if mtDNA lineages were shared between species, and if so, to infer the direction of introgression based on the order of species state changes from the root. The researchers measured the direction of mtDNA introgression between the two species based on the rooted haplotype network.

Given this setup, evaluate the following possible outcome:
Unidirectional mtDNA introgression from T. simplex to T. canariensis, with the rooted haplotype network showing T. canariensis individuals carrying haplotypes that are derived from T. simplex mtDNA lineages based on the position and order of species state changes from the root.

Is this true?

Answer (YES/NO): NO